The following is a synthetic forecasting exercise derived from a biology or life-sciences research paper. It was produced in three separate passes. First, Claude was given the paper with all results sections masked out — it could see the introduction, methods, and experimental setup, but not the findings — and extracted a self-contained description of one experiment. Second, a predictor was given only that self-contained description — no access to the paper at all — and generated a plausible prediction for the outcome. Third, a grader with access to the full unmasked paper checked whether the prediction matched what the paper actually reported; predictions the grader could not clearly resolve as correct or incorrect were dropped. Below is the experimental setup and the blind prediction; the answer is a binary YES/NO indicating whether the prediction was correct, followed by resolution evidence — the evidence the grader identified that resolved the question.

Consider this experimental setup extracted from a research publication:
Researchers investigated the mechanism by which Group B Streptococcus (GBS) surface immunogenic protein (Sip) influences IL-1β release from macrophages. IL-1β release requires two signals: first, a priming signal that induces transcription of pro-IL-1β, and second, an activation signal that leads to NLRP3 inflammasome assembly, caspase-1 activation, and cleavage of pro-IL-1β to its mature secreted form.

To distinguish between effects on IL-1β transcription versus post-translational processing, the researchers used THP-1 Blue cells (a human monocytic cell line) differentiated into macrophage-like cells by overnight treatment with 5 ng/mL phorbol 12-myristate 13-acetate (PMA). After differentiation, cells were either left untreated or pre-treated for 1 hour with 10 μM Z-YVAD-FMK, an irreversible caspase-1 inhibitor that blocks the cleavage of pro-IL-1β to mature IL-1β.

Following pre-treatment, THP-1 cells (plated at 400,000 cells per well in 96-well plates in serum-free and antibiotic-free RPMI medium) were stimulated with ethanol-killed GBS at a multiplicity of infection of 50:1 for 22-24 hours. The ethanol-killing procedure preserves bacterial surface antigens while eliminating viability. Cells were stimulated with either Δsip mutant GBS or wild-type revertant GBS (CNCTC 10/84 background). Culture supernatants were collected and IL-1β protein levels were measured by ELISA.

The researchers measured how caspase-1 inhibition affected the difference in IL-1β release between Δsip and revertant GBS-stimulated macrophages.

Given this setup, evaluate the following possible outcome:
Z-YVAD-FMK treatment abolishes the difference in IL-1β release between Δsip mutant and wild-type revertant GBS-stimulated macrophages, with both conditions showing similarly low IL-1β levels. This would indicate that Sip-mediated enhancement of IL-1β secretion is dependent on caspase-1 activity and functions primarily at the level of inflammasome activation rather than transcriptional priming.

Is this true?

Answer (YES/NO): NO